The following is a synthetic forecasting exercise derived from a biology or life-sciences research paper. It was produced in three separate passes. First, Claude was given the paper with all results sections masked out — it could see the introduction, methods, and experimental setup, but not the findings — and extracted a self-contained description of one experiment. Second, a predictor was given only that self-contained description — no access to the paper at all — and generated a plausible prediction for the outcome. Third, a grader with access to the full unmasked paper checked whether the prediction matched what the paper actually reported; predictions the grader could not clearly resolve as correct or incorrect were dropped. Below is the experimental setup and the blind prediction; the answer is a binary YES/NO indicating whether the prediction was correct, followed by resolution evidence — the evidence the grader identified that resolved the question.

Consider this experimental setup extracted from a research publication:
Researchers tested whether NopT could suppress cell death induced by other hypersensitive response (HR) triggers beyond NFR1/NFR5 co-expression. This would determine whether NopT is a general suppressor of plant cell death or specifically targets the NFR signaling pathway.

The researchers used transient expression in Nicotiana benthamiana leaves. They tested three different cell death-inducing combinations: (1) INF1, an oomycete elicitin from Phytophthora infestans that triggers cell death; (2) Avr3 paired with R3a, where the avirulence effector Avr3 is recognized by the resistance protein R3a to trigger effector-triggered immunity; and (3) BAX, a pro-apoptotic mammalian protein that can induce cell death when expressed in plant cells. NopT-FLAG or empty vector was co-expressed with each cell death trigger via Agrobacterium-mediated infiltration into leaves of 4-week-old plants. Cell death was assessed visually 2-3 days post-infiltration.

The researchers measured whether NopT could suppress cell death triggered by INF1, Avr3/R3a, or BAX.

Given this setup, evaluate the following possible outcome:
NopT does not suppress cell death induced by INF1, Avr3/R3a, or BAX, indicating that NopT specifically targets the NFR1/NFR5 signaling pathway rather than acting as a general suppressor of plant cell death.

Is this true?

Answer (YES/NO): YES